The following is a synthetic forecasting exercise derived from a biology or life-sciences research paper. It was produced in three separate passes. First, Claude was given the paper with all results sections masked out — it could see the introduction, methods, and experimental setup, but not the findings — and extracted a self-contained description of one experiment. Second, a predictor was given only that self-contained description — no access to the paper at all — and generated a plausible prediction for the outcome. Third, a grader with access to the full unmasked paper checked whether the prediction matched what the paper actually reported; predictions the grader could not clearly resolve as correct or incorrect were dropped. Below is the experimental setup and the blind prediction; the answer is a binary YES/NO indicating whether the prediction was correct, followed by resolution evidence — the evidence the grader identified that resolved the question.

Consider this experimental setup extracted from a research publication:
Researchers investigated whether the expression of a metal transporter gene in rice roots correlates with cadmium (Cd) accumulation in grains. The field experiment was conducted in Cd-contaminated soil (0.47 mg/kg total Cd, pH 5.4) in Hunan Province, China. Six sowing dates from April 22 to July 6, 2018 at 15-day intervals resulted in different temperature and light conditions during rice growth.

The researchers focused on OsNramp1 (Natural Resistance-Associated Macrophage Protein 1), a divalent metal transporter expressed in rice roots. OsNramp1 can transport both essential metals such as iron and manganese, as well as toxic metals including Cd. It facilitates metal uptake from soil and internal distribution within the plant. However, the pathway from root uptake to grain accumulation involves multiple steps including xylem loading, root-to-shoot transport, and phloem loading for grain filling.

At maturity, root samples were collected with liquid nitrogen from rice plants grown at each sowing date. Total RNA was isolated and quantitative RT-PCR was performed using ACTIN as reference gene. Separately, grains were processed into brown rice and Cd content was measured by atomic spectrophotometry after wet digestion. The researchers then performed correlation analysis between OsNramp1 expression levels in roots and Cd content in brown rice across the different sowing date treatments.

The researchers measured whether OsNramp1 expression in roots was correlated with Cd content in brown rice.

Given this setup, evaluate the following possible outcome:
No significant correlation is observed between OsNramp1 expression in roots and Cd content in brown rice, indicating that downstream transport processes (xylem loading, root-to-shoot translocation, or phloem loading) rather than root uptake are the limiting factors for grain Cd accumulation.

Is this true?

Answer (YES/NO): NO